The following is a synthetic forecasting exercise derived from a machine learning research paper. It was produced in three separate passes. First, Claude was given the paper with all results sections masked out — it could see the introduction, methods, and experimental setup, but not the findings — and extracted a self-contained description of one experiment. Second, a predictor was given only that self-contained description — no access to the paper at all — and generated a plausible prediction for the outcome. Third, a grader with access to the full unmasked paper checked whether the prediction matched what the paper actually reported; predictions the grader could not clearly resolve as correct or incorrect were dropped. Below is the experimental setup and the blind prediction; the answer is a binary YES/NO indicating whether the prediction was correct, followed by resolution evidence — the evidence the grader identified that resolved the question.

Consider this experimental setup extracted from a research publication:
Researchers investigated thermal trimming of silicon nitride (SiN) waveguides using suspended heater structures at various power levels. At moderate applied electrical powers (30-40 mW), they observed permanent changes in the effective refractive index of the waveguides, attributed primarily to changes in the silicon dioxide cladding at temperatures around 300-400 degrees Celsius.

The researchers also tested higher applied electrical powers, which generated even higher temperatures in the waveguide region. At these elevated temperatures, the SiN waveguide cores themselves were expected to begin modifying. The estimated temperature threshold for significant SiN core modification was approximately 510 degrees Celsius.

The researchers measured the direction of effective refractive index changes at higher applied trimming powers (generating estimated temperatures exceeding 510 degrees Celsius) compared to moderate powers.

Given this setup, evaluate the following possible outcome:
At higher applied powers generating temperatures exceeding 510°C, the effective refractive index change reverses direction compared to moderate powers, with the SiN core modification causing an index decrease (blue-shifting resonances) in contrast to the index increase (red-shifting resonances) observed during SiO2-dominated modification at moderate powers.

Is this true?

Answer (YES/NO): NO